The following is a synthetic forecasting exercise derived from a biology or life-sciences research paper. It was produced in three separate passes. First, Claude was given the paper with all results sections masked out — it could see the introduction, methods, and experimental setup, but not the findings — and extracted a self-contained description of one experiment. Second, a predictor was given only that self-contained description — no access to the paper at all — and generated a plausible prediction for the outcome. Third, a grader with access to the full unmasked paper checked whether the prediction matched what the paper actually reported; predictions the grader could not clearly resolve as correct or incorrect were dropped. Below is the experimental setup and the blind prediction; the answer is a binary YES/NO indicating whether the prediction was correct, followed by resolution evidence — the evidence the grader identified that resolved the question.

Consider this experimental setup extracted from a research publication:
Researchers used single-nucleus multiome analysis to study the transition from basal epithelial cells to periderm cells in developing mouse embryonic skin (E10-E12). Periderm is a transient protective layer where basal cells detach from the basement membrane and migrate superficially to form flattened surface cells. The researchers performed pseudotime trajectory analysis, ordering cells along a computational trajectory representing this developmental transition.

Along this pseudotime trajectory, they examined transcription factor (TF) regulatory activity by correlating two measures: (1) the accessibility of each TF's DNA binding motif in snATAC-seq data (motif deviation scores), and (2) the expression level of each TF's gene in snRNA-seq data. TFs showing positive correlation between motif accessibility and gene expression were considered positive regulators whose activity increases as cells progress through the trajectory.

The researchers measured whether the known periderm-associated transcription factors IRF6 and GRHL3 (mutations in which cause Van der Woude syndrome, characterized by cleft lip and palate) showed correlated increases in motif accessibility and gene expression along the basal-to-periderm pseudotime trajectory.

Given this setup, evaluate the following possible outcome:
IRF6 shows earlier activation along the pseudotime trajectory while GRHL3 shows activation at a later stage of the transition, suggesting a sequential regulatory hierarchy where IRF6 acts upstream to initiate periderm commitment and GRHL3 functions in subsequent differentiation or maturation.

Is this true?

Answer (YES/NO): YES